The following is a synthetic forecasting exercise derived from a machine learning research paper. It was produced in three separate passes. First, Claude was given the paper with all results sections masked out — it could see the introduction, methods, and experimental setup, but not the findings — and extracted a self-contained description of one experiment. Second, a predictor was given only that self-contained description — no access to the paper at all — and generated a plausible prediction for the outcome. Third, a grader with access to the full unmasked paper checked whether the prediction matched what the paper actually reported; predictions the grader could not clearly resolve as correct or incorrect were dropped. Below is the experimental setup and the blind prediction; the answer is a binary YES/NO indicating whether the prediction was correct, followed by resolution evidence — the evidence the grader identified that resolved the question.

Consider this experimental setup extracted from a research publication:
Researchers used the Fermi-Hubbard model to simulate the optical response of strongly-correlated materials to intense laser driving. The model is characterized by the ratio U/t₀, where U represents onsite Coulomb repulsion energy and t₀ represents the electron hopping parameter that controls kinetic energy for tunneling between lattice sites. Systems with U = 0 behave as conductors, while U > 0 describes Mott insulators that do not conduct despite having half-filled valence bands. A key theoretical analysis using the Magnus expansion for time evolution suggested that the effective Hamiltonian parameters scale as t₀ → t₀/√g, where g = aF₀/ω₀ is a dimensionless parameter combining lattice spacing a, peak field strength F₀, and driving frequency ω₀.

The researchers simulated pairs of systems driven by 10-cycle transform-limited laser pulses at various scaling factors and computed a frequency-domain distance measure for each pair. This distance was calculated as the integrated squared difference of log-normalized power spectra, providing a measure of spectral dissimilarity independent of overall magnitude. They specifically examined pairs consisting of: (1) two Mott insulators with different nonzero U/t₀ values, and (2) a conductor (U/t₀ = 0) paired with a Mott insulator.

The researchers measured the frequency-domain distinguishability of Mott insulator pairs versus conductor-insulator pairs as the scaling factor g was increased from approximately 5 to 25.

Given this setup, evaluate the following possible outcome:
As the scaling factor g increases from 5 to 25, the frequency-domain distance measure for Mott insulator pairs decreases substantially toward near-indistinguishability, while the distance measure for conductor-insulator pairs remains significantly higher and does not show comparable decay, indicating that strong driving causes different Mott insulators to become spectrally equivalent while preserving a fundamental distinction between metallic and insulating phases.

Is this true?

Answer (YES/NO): NO